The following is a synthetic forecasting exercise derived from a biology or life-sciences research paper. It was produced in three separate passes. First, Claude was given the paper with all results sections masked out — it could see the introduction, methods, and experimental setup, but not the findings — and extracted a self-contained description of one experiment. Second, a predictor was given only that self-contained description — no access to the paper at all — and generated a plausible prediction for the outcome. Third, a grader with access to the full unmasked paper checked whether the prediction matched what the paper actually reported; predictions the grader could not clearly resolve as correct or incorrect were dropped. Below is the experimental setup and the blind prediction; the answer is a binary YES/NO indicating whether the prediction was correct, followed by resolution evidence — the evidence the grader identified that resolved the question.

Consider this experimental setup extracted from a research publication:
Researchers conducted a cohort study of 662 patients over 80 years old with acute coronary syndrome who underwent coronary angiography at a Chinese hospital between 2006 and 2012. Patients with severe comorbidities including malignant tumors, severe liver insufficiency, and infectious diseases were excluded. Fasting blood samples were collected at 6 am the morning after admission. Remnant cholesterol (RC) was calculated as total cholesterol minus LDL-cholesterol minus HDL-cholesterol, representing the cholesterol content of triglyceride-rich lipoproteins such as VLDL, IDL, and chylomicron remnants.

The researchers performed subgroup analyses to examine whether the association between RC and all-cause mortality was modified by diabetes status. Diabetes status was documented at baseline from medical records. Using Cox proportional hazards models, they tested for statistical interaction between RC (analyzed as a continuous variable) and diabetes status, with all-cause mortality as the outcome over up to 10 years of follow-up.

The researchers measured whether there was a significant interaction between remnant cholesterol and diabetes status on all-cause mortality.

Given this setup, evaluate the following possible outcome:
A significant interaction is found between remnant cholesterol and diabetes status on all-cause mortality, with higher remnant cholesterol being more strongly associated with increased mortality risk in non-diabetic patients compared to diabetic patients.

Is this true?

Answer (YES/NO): NO